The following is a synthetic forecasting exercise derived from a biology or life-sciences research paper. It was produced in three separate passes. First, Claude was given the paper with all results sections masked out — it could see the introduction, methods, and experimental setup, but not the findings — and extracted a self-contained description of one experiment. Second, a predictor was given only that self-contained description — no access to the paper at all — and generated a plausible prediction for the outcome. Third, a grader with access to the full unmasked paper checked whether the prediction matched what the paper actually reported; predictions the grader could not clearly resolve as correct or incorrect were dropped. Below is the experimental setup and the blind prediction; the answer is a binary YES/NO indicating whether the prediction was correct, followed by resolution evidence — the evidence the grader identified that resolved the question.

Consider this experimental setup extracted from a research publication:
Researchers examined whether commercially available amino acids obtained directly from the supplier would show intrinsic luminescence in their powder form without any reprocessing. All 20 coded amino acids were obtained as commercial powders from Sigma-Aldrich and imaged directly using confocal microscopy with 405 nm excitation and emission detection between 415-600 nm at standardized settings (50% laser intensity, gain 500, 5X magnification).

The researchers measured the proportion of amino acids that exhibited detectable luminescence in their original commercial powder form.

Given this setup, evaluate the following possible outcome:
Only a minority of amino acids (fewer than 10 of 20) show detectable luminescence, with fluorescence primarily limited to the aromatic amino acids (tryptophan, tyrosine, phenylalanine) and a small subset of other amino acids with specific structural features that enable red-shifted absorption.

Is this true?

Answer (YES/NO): NO